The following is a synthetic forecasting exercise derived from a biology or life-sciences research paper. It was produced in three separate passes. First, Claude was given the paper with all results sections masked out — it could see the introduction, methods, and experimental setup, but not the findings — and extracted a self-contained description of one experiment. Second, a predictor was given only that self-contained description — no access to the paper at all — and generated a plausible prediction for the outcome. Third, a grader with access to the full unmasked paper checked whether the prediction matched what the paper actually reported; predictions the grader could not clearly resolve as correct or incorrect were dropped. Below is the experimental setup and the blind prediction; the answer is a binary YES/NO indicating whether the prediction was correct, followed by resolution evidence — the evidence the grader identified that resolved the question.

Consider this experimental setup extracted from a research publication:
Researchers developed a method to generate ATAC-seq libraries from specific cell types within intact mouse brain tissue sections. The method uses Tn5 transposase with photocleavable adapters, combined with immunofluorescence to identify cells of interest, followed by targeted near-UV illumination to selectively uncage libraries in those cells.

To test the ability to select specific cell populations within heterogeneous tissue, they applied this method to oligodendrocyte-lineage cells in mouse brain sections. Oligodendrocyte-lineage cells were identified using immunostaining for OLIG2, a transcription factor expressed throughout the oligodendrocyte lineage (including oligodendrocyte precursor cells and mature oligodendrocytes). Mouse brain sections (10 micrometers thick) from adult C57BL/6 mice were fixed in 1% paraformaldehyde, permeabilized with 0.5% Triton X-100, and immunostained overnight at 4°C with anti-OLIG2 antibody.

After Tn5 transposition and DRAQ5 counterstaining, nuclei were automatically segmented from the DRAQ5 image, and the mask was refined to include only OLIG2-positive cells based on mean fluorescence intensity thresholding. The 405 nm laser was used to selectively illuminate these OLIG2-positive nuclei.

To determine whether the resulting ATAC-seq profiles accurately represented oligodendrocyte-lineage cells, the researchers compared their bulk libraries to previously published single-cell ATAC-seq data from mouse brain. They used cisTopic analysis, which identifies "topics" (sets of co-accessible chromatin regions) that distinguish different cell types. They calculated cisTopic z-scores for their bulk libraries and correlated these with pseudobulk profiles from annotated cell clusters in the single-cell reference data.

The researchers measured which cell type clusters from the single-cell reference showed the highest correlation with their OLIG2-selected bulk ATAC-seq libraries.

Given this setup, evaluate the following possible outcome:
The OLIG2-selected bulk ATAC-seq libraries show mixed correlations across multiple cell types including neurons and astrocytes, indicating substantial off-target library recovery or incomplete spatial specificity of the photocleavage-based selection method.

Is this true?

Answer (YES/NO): NO